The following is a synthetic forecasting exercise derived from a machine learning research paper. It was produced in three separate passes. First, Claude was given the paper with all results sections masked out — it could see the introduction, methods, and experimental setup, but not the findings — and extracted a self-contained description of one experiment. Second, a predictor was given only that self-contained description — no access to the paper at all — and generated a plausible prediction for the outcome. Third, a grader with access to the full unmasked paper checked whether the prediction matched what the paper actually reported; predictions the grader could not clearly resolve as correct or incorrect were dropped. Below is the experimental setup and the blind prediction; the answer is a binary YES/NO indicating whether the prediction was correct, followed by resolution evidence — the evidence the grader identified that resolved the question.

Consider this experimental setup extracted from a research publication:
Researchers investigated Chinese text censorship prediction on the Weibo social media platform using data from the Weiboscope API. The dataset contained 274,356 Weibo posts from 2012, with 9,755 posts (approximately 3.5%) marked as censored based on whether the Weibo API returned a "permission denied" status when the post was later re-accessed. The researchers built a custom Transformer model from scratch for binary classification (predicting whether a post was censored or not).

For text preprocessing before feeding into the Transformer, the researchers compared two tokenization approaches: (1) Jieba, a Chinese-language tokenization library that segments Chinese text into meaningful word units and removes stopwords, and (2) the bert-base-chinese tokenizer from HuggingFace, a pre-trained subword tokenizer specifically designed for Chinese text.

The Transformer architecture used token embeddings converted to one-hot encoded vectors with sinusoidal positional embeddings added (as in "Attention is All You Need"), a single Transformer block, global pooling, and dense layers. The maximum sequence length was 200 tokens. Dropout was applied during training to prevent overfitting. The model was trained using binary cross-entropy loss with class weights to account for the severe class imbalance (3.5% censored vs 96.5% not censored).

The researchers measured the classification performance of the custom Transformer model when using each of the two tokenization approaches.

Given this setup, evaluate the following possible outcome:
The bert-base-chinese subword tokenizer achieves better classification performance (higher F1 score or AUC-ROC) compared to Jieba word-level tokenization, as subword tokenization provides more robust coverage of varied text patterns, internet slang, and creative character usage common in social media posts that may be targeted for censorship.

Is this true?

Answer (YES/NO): NO